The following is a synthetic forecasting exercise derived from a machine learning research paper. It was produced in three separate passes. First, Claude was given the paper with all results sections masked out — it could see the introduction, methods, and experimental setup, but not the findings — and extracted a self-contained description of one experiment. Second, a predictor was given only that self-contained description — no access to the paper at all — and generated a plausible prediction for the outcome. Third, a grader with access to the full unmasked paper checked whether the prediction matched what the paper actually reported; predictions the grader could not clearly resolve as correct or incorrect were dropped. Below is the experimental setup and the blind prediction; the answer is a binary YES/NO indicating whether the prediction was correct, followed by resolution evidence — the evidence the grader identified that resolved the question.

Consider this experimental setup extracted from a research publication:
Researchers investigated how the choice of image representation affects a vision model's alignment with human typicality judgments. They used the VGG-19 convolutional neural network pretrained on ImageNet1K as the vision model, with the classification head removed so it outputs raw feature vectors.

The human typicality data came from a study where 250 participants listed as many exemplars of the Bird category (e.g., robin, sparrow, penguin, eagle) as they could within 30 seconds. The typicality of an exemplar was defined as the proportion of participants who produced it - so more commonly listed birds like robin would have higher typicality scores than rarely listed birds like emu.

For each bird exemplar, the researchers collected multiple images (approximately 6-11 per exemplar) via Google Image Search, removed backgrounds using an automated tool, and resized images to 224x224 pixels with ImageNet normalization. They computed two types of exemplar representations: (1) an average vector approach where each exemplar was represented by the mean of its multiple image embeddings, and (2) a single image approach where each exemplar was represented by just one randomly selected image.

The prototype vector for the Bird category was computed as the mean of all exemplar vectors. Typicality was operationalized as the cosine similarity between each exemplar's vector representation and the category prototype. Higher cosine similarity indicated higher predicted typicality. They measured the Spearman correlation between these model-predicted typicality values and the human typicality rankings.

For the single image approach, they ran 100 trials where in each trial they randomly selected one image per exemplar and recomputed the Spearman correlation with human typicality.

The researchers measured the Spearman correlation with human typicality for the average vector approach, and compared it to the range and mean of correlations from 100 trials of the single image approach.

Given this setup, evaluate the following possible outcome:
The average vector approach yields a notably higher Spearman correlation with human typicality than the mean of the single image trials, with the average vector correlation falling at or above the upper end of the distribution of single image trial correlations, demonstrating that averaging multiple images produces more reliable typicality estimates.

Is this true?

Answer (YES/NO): NO